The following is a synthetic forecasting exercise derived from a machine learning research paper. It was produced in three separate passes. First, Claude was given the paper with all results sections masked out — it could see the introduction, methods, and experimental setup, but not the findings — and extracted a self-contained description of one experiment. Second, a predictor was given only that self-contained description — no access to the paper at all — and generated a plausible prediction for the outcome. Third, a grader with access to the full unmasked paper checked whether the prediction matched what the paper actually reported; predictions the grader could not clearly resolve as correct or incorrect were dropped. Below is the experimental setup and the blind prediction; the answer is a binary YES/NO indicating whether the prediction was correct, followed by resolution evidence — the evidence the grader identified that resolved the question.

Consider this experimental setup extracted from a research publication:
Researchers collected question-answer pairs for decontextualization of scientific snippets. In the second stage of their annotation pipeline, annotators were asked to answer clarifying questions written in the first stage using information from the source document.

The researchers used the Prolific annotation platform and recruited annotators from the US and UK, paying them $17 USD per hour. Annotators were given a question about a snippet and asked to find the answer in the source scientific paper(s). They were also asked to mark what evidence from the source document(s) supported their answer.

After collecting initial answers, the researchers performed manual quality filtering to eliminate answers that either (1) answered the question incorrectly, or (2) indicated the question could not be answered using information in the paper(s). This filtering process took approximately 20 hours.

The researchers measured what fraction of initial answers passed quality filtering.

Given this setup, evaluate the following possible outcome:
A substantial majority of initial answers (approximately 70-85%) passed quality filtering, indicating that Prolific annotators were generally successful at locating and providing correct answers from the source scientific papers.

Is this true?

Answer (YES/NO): NO